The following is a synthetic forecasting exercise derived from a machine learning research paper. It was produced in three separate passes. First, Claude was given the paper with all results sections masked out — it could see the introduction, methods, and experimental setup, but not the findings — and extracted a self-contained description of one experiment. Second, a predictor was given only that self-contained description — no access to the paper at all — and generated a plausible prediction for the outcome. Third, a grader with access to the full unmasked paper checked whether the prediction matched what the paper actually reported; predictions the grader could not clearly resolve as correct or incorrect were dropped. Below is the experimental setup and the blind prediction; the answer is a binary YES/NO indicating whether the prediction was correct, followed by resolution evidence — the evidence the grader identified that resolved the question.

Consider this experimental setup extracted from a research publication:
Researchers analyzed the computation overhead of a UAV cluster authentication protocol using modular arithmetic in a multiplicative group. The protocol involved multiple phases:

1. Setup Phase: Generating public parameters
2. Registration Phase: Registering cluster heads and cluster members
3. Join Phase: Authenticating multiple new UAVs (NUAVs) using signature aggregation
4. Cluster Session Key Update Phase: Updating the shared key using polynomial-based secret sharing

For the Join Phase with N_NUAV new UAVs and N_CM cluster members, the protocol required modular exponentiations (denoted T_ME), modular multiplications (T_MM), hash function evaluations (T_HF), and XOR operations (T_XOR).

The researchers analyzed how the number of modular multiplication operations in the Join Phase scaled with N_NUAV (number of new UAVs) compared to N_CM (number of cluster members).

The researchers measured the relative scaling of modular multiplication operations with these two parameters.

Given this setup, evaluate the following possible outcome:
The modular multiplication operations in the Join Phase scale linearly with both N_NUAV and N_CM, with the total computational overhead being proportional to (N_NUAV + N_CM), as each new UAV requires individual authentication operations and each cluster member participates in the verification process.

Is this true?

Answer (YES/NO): NO